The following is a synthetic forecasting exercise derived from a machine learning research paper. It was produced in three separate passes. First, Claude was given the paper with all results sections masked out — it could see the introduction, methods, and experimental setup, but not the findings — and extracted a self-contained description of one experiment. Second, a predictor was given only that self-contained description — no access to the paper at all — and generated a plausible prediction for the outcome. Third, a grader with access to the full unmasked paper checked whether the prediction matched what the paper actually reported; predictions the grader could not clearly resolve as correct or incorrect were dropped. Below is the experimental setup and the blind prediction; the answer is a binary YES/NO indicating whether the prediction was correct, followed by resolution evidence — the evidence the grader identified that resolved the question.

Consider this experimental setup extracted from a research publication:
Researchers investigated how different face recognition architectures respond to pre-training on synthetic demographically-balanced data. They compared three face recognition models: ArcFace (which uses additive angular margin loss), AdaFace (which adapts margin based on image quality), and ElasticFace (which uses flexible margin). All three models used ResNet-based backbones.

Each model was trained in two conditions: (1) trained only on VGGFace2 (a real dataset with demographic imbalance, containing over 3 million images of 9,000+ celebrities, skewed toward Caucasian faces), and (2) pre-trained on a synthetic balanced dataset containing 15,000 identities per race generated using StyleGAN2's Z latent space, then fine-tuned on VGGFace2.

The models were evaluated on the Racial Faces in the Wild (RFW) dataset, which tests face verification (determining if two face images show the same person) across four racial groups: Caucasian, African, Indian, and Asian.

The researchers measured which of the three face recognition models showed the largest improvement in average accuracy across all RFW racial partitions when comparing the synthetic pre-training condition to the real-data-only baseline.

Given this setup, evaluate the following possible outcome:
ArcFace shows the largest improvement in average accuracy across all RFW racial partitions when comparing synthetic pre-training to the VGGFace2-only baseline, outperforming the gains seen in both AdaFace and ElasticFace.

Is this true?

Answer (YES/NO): NO